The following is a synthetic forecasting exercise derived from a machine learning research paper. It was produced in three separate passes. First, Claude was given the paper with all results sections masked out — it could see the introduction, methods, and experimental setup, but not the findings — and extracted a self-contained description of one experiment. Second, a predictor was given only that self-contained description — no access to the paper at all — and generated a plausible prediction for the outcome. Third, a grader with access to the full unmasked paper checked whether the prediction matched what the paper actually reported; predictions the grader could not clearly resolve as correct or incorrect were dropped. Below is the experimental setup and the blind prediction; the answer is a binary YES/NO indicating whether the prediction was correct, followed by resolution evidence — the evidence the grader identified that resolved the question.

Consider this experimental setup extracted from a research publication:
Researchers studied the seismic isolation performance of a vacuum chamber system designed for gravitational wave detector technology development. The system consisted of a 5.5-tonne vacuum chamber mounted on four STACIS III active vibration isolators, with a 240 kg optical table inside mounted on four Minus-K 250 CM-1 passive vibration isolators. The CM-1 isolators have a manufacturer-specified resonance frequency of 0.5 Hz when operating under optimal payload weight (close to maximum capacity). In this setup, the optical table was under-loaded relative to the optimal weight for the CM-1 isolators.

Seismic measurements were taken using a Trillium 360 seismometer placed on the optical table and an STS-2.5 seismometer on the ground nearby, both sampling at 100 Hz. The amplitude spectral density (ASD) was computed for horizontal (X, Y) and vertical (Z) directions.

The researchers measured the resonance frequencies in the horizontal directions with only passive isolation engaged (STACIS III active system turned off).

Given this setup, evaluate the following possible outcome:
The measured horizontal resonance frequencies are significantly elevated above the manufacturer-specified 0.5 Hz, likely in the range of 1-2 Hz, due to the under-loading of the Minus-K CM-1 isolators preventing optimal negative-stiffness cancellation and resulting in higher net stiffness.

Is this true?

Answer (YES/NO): YES